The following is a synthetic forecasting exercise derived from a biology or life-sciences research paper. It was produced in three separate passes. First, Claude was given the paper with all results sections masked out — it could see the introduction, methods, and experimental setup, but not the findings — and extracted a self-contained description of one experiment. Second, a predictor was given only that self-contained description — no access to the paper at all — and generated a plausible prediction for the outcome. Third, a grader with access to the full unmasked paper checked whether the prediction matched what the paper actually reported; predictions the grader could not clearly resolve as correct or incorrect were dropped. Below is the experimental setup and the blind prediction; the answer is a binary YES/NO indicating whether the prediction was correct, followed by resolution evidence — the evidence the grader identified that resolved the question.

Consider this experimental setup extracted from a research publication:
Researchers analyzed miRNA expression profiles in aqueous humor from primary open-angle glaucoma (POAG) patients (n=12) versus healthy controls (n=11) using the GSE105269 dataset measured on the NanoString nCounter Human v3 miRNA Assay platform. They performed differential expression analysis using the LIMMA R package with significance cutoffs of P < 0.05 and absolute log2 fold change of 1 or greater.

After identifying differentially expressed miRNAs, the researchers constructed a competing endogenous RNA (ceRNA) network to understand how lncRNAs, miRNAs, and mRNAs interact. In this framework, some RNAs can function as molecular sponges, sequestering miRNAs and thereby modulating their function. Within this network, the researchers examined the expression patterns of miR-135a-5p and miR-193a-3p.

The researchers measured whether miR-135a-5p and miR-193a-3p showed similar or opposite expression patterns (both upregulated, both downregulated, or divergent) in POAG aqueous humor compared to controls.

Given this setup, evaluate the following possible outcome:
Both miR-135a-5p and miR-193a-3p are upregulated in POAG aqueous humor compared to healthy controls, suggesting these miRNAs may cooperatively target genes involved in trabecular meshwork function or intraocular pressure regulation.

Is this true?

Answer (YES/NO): YES